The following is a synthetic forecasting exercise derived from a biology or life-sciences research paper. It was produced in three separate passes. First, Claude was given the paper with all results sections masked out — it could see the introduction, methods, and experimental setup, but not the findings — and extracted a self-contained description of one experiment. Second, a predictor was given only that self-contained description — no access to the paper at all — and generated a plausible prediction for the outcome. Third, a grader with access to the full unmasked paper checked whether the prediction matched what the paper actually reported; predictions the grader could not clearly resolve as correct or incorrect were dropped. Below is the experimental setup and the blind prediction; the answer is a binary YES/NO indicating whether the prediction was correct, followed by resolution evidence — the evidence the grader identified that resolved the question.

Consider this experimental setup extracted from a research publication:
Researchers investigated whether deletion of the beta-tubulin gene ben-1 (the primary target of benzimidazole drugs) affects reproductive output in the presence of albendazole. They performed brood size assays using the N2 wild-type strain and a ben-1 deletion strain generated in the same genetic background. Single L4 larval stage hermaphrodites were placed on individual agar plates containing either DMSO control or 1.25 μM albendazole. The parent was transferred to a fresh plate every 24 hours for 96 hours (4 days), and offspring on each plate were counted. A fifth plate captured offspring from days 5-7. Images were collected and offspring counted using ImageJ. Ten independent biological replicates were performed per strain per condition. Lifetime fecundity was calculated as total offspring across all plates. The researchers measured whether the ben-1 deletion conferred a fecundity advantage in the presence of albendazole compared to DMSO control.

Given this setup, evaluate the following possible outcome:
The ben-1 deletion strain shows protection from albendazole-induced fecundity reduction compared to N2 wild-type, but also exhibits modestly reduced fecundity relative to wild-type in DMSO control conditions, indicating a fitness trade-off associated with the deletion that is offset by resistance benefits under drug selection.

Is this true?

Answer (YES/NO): NO